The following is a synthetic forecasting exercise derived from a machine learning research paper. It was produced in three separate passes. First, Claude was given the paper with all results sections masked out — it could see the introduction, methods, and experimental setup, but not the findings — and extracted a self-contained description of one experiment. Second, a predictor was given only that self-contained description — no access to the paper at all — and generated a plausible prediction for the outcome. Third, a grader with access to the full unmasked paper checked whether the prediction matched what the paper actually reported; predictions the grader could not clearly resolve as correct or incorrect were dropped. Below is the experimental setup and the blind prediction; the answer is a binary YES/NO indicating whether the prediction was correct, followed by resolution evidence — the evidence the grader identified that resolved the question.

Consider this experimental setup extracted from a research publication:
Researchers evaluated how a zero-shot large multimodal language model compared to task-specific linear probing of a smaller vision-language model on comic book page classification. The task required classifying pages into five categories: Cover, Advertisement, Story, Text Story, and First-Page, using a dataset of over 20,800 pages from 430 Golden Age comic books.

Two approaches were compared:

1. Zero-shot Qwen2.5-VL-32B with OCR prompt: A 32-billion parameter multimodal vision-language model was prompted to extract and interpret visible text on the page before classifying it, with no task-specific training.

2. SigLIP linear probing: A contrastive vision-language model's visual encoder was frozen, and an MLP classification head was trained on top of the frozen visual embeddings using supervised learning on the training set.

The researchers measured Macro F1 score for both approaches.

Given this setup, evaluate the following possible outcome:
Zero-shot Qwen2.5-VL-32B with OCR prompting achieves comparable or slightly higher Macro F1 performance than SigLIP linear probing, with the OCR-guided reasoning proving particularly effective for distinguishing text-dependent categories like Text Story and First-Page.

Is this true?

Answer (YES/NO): NO